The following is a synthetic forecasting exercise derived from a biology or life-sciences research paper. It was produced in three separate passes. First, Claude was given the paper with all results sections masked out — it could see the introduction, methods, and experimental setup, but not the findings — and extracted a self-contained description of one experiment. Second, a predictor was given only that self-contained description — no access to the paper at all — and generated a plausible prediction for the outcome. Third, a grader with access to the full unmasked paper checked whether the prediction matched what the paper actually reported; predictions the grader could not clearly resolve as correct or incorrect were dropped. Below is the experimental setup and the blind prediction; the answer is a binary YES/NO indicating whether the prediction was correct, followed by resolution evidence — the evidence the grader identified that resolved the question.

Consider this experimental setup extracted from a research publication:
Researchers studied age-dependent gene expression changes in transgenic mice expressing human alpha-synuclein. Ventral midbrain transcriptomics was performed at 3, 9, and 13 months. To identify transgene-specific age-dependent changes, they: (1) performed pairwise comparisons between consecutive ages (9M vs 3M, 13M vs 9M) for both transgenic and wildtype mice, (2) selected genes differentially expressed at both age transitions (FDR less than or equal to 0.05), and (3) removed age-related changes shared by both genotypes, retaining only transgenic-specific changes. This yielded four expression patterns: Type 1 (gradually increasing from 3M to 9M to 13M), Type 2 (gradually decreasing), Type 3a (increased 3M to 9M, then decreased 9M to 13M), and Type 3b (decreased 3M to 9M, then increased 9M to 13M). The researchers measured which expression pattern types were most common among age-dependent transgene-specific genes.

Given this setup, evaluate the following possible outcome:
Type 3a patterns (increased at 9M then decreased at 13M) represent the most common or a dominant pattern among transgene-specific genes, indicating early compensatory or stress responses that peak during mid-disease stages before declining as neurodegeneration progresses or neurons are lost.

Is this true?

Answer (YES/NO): YES